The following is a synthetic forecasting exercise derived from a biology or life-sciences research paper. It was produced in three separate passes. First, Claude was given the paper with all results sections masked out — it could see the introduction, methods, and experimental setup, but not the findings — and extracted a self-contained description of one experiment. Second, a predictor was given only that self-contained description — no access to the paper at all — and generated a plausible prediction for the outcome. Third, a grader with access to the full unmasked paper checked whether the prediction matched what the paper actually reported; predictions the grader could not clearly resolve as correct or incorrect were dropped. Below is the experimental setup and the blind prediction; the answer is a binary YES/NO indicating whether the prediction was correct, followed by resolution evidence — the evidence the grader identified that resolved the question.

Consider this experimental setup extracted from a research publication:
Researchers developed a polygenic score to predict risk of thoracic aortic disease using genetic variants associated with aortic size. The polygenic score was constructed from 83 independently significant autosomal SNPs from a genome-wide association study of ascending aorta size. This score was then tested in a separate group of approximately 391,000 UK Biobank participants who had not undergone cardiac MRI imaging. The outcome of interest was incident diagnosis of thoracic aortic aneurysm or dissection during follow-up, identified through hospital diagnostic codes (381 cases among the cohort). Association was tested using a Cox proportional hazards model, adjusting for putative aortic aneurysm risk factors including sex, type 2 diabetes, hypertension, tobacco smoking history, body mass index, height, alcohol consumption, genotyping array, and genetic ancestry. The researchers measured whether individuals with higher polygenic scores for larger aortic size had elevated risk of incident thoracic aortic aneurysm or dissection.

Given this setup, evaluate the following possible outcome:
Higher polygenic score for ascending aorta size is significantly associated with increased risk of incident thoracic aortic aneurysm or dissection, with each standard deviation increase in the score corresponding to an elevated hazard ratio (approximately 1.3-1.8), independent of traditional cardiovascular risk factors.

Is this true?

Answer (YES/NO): YES